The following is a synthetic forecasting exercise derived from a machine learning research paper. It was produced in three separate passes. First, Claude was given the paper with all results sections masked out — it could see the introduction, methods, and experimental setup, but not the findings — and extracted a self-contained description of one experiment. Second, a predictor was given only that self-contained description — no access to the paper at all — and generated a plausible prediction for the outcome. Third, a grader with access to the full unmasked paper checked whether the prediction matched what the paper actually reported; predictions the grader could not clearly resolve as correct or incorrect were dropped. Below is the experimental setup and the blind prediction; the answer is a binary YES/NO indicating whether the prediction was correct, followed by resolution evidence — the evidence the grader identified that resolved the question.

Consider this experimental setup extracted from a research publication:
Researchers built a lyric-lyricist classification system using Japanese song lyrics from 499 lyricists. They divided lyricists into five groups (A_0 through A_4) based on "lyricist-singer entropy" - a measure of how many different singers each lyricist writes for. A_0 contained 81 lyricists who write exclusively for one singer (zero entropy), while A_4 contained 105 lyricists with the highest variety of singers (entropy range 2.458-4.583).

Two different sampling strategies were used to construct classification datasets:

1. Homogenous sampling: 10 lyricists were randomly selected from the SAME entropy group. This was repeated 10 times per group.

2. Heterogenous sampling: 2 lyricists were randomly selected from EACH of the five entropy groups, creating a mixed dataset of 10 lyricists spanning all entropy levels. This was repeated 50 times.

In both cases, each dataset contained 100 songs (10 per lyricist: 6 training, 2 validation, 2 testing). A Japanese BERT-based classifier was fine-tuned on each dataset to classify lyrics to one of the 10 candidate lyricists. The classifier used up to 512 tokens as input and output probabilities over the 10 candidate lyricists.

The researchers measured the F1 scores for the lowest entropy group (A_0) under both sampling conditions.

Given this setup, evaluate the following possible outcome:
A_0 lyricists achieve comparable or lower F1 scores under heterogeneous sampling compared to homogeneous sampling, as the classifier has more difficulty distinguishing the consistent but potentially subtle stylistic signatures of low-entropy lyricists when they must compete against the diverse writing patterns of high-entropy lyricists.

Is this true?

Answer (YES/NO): NO